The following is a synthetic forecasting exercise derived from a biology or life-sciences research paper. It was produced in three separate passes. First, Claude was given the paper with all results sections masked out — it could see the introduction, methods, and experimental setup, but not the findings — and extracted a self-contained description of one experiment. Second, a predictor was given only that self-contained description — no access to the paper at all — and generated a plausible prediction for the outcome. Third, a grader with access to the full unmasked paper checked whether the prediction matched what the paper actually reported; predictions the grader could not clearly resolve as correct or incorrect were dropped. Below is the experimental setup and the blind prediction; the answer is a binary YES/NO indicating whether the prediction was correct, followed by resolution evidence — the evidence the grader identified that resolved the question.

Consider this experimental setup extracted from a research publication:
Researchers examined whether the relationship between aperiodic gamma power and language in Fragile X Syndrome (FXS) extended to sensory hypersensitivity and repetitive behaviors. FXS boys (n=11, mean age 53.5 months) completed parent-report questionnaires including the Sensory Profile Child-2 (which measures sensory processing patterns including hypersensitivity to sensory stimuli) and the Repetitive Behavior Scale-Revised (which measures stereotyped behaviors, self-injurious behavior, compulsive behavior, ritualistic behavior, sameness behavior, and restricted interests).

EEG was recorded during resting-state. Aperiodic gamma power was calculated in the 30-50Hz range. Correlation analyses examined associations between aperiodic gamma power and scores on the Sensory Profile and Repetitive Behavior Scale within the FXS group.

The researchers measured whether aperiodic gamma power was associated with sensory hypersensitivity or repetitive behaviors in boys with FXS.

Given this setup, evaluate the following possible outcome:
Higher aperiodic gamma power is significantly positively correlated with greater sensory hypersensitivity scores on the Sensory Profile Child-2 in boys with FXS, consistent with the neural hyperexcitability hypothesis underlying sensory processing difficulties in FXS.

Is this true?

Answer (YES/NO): NO